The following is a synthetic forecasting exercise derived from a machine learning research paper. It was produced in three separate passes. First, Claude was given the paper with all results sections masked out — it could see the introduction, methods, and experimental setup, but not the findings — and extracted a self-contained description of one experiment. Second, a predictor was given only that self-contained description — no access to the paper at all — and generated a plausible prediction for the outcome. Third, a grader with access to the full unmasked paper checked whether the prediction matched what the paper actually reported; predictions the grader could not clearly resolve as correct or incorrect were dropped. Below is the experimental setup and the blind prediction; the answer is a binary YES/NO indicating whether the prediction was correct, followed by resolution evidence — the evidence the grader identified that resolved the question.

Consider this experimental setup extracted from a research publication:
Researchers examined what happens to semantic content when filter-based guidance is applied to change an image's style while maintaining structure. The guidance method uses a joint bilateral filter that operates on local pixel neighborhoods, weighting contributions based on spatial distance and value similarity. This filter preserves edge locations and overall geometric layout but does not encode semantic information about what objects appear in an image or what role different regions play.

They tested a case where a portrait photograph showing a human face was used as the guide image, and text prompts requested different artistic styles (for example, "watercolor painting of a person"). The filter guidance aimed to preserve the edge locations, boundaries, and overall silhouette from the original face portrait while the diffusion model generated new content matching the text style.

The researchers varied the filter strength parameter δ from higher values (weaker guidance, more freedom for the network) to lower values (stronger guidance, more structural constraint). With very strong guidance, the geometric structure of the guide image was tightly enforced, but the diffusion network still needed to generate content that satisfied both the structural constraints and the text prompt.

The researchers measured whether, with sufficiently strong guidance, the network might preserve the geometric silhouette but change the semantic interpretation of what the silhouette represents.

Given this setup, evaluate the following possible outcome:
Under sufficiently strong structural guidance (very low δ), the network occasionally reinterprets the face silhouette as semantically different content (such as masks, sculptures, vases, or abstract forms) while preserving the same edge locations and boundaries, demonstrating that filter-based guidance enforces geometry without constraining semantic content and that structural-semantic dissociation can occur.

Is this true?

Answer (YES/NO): YES